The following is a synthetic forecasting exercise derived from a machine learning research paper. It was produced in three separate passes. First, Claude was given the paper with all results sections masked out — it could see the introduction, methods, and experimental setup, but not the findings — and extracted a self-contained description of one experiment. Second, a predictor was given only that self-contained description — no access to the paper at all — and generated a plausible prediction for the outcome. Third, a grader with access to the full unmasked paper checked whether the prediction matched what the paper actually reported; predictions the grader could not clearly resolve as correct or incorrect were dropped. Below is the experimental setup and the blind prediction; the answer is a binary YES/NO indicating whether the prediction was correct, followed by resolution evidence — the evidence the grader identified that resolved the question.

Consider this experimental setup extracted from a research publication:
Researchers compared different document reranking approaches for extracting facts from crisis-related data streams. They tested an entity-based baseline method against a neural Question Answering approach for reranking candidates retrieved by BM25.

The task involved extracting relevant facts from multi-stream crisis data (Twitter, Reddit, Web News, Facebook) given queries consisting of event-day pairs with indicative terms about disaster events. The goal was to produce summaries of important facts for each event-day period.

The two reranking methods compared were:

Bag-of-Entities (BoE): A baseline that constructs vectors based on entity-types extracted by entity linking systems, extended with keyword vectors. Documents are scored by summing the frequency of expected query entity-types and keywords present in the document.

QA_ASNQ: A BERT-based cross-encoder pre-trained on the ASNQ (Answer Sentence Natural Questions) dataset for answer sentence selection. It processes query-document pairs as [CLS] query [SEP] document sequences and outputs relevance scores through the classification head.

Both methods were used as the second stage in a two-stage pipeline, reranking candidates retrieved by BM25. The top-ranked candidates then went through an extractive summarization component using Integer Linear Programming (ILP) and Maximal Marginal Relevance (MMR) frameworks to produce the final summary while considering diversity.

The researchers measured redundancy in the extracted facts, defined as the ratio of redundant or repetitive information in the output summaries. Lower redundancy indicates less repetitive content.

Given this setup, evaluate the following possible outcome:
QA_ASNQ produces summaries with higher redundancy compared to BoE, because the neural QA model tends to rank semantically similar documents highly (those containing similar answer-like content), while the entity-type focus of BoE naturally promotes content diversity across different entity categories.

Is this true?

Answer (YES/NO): YES